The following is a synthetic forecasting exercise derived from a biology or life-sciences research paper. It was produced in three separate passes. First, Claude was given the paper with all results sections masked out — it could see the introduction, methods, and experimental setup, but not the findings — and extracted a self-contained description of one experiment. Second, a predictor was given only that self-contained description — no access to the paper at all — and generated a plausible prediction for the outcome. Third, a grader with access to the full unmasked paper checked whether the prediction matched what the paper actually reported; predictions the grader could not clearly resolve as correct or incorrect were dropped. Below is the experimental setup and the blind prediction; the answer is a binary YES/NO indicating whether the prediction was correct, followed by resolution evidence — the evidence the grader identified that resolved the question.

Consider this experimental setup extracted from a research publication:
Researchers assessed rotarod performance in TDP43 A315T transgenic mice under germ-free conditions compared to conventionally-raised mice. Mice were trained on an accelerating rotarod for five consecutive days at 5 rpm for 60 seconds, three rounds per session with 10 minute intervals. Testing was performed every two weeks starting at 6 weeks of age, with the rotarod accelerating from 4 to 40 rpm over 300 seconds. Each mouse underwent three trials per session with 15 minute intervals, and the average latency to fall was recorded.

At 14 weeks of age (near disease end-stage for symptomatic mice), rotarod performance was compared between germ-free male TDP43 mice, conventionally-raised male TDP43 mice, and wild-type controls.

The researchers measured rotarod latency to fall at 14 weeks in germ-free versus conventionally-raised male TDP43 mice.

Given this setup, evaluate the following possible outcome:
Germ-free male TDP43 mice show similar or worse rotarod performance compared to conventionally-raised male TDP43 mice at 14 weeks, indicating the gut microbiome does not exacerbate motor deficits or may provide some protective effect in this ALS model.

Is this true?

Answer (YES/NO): YES